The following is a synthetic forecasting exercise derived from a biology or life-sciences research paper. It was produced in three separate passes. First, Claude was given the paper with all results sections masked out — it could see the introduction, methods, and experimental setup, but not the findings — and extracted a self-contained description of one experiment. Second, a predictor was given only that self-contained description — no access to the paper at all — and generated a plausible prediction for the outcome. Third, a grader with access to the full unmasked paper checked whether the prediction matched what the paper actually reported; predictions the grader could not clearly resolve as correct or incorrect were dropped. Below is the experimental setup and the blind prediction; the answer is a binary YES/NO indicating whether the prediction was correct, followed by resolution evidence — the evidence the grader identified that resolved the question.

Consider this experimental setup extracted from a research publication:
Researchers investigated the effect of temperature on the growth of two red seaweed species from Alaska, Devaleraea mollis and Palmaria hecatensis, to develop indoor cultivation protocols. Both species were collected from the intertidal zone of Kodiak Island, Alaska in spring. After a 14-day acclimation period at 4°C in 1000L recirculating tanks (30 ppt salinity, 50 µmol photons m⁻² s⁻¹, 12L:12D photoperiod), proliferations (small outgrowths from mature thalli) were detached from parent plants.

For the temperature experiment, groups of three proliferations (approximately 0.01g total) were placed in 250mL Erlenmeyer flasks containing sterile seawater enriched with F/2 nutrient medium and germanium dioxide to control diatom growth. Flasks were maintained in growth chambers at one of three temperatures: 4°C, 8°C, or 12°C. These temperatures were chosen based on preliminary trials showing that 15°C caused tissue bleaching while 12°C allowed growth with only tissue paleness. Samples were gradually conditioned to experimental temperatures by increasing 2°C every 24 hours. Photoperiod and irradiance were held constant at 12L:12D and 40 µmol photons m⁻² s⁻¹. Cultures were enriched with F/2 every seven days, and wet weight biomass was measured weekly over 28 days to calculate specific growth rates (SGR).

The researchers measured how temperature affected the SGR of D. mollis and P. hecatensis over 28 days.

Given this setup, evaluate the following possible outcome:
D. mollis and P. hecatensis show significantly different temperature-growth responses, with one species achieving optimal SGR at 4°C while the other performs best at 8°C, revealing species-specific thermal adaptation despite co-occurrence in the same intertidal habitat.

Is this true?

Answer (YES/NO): NO